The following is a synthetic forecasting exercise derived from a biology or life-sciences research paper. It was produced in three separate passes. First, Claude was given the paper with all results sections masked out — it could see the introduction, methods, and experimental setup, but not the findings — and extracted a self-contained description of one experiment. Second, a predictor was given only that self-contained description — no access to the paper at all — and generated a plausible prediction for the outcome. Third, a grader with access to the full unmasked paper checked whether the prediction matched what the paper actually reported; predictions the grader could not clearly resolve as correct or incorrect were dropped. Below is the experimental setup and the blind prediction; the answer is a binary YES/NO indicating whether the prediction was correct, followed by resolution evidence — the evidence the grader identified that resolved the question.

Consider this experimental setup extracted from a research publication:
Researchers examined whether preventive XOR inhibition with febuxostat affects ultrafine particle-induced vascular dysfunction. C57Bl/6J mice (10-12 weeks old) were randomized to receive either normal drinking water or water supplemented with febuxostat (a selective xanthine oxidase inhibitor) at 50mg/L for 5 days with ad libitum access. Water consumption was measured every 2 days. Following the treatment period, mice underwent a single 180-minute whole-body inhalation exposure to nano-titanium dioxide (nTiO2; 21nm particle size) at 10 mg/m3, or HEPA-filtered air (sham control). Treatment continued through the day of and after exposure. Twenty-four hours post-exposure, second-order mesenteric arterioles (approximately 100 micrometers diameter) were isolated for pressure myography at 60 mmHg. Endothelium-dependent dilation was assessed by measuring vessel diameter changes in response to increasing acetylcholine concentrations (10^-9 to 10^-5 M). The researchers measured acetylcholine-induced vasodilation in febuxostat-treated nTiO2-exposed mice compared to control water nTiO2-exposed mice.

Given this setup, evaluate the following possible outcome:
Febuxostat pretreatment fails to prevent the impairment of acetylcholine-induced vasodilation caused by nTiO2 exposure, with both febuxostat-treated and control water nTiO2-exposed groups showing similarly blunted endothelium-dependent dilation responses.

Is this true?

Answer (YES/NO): NO